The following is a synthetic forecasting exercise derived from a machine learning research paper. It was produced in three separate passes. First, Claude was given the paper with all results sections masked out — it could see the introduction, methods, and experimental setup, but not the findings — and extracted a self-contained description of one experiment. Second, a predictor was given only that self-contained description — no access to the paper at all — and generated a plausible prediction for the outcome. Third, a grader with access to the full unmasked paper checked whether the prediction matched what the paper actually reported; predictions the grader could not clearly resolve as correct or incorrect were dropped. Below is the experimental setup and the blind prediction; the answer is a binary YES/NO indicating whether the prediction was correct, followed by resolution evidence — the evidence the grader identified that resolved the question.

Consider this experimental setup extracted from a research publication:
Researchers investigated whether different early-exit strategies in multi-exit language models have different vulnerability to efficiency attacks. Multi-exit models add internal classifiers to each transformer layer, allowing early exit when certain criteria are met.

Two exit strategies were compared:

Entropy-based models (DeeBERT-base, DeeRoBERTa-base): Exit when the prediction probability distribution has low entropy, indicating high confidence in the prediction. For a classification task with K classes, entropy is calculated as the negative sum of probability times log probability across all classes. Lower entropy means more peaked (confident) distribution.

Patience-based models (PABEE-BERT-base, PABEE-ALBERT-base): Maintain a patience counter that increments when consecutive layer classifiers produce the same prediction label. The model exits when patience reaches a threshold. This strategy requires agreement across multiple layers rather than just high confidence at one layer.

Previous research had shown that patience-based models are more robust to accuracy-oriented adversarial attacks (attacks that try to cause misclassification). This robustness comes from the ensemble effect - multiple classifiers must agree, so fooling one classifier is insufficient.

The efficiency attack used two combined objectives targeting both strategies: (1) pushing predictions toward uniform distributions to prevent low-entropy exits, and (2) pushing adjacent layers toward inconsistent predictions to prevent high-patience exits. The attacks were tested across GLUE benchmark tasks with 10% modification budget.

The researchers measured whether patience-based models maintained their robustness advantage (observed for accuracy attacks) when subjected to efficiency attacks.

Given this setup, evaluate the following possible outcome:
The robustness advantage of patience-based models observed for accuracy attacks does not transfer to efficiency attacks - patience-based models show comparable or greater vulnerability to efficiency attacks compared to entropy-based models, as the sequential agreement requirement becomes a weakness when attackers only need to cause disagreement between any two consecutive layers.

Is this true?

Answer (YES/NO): YES